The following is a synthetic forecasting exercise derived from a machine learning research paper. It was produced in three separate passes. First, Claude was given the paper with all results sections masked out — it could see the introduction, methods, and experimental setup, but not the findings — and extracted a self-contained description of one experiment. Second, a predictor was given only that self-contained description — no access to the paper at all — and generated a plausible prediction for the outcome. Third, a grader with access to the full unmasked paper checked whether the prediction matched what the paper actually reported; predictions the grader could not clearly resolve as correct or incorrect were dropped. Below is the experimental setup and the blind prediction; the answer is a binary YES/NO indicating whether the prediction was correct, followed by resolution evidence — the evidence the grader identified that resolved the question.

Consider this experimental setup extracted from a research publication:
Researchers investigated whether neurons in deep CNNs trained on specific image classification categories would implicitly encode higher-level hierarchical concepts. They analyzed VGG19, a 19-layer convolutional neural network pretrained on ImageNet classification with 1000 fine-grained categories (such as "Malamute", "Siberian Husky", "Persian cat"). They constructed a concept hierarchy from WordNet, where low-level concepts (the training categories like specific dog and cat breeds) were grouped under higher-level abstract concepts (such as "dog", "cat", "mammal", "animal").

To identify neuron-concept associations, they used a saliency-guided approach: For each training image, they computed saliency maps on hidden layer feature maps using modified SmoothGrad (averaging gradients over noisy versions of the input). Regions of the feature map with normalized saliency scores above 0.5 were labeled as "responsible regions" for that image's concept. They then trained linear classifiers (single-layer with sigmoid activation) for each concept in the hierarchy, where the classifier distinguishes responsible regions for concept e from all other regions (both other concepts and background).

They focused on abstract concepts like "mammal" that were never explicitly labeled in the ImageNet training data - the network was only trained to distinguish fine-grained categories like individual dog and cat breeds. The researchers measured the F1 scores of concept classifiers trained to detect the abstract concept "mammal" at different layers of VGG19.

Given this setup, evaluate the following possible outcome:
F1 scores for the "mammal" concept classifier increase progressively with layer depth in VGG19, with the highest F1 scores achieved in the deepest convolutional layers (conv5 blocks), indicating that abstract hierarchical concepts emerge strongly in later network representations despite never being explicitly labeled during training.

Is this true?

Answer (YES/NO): YES